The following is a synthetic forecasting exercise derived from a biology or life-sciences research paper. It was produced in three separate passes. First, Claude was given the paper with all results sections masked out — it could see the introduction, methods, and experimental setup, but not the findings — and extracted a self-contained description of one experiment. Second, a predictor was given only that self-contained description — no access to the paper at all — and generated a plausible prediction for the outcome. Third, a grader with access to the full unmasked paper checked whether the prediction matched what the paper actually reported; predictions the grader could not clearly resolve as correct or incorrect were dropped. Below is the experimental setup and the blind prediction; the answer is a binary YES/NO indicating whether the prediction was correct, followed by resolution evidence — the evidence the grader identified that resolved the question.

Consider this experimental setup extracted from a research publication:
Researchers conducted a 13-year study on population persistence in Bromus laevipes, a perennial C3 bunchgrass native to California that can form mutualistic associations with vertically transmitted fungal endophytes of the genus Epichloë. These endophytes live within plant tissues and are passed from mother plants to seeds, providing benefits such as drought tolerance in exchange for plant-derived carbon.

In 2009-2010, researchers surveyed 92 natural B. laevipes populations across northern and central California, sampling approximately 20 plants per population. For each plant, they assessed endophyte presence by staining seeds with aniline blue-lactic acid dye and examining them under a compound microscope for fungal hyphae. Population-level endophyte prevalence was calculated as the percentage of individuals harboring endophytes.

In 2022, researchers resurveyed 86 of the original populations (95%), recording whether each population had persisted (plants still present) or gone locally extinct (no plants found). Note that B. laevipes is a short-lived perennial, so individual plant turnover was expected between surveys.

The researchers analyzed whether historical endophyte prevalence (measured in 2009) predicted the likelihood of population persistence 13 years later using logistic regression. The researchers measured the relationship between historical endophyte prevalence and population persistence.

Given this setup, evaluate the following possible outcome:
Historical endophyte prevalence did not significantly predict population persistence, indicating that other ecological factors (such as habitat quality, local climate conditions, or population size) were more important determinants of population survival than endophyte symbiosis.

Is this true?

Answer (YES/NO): NO